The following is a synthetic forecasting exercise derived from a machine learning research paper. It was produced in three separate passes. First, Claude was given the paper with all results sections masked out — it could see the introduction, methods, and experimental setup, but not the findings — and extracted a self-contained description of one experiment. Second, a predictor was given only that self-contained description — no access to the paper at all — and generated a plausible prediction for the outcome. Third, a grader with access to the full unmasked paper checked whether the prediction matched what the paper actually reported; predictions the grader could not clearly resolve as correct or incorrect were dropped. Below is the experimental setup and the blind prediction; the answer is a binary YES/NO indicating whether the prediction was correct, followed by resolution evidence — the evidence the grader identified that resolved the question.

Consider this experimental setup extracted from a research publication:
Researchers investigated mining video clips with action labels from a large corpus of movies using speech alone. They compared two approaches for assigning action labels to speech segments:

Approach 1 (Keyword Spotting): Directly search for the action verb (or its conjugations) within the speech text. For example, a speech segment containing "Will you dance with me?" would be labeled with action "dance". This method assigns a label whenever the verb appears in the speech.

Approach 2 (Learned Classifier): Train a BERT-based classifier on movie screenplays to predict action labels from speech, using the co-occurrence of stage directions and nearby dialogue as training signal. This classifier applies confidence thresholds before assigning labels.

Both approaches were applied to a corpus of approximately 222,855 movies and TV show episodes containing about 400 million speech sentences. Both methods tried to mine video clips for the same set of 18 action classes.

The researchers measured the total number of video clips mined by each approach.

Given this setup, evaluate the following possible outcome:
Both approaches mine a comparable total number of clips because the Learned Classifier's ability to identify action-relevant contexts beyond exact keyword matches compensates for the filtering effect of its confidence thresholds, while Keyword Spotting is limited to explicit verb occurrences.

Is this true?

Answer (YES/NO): YES